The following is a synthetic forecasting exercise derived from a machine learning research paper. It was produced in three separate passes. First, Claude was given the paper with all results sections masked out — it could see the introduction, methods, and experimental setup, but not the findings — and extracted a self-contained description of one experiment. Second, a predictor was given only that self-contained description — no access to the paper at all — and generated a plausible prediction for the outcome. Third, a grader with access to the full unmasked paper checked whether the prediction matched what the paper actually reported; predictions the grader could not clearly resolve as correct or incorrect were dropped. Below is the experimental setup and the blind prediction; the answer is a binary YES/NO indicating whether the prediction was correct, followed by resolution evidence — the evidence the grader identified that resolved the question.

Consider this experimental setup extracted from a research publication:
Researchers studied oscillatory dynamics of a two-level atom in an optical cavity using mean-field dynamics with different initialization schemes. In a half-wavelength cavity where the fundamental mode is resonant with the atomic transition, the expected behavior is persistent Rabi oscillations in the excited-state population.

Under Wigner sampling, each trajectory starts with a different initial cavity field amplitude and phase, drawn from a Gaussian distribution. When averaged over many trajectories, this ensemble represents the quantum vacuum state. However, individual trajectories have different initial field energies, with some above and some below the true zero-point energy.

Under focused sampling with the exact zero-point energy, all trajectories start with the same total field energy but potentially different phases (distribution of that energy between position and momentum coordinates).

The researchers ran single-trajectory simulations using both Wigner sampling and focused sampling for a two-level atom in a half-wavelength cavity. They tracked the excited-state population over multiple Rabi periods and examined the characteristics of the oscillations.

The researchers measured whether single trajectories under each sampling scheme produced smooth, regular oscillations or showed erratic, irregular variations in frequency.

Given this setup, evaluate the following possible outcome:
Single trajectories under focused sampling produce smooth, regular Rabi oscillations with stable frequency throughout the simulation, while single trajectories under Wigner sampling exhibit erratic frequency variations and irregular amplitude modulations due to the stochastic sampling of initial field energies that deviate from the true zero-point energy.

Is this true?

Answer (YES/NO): NO